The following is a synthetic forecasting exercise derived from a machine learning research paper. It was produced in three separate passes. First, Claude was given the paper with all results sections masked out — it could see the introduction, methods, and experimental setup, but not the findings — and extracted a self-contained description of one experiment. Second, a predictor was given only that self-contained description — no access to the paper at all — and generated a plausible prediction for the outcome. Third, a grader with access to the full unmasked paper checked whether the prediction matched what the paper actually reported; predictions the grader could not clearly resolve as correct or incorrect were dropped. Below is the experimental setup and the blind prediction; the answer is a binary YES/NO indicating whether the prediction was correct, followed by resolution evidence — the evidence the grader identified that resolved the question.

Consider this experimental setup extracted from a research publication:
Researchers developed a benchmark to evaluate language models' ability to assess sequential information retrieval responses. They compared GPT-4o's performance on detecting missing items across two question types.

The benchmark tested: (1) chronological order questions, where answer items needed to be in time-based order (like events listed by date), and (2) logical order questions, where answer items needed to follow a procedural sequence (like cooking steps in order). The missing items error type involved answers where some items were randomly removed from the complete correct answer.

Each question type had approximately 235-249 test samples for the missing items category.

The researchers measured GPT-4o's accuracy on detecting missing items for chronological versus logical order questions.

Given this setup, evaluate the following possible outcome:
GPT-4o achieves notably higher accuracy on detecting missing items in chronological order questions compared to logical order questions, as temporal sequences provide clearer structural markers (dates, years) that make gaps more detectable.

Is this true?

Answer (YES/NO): NO